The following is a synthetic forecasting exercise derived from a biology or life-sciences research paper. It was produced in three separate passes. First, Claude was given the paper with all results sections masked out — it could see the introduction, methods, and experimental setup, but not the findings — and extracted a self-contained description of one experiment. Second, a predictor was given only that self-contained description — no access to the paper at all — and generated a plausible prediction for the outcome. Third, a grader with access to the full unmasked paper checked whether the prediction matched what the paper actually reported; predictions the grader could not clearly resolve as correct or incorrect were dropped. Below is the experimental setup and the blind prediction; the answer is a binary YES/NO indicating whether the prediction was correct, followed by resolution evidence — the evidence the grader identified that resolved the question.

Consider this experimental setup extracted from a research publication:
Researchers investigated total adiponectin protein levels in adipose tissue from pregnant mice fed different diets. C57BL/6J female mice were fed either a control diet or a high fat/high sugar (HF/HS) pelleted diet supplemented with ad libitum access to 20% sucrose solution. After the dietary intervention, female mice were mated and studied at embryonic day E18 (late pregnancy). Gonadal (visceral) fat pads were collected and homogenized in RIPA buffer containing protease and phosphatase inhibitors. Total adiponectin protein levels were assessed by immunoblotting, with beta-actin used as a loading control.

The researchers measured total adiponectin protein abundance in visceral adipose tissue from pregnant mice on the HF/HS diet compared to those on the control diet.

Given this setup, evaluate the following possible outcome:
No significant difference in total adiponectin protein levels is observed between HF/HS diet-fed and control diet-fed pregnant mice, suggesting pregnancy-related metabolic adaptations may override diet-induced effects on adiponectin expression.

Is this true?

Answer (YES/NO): NO